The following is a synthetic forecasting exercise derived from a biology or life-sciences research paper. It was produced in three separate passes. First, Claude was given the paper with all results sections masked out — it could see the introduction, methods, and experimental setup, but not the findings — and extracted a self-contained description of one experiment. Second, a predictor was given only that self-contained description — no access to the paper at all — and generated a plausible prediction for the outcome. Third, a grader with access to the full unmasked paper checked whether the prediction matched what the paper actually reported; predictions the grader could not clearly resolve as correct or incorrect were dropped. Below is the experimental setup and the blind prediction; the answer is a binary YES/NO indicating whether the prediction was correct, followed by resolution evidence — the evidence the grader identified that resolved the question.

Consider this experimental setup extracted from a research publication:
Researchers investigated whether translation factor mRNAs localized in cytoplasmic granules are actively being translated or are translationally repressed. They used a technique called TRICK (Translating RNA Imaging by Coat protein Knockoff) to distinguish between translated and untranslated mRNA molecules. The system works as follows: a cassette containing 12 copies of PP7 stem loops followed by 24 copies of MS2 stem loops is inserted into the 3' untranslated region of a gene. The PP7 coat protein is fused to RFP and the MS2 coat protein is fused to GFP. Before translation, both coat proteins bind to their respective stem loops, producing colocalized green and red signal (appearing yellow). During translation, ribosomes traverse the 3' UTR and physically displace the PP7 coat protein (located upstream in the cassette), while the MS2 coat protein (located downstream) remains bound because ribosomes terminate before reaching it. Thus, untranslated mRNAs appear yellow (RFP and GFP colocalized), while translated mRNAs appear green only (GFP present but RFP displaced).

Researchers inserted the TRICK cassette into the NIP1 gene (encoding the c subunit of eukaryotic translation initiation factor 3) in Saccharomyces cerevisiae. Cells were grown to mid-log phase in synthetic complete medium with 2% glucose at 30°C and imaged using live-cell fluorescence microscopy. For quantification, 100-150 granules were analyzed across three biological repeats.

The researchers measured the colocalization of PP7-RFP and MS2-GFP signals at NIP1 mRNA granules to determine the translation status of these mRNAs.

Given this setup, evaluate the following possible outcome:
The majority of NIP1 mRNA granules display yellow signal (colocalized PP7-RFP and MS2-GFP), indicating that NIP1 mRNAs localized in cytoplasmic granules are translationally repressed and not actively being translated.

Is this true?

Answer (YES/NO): NO